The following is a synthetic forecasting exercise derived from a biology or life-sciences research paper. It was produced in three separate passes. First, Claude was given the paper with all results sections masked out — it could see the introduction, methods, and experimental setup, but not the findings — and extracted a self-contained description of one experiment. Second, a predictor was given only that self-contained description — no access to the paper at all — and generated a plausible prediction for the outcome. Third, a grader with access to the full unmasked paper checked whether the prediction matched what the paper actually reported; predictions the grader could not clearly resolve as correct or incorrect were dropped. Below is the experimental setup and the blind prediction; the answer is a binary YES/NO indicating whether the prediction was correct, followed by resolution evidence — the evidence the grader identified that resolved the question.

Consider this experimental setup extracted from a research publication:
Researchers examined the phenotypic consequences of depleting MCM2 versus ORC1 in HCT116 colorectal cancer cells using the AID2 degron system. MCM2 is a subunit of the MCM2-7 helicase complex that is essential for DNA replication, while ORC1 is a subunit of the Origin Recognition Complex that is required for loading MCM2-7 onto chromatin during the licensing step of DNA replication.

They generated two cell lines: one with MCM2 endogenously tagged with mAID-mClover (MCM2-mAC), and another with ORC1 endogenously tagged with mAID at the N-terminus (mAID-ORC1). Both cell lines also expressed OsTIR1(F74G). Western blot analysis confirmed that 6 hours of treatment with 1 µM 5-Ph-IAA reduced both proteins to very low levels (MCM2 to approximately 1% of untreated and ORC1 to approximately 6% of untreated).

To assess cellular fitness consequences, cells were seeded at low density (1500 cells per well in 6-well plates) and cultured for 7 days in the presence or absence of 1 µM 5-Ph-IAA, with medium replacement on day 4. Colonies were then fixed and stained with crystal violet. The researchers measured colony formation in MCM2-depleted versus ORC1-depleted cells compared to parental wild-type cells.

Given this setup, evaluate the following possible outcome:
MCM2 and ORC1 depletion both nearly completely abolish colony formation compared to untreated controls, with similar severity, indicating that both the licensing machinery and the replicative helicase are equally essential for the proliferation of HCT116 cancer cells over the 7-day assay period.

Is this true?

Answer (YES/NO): NO